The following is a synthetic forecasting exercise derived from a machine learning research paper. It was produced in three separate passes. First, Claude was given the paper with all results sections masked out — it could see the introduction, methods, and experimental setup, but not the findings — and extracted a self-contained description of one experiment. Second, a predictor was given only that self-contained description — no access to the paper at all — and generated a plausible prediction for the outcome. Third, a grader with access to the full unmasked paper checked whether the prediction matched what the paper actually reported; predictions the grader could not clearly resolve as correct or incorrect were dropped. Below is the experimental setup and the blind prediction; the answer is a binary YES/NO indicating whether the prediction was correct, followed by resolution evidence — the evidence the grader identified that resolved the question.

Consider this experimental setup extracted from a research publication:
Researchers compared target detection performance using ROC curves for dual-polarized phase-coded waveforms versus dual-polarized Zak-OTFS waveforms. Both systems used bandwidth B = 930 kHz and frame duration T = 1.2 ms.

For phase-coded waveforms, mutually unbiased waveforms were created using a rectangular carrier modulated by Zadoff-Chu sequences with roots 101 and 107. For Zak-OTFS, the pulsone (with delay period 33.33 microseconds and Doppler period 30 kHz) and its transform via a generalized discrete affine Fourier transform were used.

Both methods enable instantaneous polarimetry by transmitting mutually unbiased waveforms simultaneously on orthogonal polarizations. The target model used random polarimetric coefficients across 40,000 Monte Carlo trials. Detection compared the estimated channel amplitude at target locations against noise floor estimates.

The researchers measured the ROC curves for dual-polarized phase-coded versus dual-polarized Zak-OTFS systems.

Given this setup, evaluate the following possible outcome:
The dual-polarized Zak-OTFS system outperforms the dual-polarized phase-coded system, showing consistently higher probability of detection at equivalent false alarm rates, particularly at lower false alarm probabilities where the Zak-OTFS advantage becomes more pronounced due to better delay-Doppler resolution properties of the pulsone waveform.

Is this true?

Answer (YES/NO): NO